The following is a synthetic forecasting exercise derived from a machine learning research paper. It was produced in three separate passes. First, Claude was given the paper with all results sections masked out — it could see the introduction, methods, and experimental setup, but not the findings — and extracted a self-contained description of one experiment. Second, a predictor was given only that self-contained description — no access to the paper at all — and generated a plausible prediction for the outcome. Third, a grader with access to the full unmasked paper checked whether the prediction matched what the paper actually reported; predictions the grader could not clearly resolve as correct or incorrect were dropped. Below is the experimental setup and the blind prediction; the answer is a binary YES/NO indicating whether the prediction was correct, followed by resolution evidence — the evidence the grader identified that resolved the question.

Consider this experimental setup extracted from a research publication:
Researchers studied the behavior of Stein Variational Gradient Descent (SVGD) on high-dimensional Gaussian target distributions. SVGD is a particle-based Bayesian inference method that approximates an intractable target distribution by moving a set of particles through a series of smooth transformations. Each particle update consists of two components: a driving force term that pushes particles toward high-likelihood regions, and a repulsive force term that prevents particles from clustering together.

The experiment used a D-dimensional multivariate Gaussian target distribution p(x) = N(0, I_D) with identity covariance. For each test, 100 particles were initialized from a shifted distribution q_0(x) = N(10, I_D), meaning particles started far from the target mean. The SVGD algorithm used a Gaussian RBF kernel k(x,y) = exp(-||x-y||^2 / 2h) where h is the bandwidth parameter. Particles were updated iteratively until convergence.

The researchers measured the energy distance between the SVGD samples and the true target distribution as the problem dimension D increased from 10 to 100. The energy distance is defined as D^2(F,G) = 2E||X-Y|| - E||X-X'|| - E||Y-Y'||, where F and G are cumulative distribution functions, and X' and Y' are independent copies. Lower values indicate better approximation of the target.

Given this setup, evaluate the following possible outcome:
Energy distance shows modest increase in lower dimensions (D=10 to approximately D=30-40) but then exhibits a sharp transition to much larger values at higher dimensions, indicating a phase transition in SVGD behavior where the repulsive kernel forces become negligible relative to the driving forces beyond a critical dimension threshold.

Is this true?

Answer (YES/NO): NO